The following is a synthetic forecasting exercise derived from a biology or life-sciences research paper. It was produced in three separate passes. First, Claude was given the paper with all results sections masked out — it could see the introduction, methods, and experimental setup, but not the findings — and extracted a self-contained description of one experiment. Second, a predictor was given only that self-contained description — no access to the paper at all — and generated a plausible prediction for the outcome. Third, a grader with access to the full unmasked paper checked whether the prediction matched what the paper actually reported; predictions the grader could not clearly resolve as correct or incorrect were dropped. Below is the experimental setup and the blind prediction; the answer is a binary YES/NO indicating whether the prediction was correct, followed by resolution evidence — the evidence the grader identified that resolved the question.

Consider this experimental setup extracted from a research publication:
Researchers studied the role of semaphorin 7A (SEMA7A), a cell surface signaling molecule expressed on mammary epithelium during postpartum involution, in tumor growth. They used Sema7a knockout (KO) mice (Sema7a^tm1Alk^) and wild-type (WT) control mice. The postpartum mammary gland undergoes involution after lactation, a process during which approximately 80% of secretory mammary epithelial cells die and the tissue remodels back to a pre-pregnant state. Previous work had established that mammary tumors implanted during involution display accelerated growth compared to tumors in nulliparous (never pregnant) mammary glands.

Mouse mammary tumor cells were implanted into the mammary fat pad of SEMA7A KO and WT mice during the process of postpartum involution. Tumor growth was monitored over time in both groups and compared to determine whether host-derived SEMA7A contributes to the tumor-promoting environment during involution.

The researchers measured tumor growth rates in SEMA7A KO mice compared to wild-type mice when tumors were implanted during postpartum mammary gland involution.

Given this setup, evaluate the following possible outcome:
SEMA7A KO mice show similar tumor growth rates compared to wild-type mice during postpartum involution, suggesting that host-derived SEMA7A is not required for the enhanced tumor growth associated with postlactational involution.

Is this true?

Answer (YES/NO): NO